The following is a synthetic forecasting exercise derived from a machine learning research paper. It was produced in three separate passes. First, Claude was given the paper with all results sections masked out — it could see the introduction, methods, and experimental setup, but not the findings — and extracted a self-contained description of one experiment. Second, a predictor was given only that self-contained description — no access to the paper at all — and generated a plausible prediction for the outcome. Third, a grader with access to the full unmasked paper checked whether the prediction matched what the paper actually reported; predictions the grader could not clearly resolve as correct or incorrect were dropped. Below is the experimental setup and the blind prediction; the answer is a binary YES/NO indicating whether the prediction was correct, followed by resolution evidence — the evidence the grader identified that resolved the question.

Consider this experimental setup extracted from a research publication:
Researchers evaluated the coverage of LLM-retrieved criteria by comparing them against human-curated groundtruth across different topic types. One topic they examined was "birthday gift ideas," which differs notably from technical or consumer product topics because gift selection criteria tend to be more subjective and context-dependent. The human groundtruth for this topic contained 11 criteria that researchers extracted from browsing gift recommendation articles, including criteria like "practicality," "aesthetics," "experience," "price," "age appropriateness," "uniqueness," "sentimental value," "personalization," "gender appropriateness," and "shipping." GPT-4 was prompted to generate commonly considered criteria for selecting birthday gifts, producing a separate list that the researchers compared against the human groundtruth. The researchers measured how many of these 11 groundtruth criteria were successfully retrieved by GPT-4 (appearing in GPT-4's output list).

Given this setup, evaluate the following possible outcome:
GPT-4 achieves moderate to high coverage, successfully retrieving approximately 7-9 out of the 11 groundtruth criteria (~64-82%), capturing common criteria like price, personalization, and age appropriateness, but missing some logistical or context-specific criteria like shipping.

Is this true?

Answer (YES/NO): NO